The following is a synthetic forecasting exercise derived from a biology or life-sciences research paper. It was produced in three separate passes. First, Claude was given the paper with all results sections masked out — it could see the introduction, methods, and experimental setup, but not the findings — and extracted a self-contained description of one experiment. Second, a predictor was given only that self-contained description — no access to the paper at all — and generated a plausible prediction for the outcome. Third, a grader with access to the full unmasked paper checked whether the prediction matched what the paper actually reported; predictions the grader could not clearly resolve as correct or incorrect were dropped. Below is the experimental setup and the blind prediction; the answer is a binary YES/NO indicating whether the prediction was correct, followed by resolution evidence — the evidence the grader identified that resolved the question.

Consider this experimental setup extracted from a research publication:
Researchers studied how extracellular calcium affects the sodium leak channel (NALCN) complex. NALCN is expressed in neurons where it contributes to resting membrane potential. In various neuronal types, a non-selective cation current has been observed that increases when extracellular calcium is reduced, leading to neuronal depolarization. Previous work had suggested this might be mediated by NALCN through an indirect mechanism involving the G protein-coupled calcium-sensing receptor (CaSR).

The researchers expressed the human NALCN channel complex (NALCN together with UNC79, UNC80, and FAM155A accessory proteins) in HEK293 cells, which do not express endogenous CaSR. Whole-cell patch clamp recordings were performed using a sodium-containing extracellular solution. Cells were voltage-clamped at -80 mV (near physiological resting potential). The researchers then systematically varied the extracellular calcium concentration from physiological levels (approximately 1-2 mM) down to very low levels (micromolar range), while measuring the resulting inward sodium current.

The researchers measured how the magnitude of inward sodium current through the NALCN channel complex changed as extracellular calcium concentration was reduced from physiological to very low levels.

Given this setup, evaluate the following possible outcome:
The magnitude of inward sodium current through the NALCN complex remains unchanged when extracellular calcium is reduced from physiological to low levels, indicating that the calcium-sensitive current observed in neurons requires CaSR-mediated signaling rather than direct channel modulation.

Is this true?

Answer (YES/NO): NO